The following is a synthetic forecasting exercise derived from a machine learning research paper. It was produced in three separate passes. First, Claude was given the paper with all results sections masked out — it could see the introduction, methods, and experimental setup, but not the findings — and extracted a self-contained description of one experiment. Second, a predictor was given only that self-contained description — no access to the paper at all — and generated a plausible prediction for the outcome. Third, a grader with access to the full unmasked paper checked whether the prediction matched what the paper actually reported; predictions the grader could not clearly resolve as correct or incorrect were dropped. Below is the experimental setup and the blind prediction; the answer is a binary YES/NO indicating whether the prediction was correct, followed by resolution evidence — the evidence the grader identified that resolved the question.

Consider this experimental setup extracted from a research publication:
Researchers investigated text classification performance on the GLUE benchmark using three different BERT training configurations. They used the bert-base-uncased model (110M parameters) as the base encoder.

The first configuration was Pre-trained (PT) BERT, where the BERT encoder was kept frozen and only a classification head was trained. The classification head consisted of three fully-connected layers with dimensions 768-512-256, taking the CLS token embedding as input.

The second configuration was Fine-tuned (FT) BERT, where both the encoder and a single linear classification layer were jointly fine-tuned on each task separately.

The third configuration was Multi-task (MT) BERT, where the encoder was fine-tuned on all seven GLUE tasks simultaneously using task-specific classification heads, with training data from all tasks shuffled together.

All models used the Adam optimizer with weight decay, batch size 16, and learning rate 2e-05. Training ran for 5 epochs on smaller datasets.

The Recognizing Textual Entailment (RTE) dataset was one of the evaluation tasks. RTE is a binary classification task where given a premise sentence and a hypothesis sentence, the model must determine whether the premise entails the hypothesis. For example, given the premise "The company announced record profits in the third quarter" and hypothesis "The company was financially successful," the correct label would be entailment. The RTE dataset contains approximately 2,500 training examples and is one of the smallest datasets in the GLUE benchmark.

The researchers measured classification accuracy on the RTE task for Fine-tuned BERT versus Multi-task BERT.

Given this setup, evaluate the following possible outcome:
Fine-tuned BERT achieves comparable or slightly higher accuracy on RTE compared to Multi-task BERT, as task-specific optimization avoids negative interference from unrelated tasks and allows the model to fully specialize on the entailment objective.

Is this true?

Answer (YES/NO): NO